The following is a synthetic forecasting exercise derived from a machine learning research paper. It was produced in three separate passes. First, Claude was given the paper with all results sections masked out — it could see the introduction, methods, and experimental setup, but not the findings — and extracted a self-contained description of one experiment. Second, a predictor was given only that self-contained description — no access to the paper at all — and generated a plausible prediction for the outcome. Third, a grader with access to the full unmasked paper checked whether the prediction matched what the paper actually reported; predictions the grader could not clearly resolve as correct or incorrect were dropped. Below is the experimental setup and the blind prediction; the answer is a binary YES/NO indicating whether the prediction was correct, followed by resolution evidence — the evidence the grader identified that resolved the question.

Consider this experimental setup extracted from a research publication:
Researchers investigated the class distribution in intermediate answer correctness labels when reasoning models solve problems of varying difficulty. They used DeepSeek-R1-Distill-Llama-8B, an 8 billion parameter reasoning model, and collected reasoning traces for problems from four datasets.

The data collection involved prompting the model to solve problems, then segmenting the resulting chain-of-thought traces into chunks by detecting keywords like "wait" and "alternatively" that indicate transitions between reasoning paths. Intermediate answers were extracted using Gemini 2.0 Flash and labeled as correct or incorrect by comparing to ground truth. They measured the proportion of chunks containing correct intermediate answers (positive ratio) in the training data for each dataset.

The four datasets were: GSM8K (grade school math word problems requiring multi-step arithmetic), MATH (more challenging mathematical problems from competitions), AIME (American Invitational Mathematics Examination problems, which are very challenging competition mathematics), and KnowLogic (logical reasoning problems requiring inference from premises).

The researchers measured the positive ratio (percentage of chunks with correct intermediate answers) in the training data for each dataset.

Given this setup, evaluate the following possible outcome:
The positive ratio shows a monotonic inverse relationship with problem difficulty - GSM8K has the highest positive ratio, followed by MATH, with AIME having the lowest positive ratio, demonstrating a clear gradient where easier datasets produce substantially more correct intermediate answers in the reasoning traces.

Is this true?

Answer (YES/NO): NO